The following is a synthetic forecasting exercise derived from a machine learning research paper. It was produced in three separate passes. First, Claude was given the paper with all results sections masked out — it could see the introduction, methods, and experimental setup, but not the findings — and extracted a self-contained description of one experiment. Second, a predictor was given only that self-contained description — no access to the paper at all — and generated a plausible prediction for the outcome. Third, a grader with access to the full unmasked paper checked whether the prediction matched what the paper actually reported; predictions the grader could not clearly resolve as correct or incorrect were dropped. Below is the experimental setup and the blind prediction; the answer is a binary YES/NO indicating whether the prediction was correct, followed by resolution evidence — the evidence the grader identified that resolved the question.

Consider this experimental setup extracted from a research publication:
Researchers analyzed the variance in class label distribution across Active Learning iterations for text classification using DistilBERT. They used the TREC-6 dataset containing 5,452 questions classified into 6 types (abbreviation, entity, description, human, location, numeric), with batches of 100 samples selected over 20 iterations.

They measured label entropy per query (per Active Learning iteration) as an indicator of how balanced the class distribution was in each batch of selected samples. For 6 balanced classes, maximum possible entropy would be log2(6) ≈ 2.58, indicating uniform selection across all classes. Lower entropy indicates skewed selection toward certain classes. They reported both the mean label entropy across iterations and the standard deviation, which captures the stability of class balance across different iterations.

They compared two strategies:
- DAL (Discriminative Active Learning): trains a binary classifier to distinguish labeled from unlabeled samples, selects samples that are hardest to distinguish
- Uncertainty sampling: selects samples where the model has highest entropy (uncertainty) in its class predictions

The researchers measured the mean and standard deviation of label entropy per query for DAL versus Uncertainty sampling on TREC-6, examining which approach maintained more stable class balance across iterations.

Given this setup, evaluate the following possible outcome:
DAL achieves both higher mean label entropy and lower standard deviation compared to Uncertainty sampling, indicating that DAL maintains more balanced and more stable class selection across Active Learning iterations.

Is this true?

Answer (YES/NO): YES